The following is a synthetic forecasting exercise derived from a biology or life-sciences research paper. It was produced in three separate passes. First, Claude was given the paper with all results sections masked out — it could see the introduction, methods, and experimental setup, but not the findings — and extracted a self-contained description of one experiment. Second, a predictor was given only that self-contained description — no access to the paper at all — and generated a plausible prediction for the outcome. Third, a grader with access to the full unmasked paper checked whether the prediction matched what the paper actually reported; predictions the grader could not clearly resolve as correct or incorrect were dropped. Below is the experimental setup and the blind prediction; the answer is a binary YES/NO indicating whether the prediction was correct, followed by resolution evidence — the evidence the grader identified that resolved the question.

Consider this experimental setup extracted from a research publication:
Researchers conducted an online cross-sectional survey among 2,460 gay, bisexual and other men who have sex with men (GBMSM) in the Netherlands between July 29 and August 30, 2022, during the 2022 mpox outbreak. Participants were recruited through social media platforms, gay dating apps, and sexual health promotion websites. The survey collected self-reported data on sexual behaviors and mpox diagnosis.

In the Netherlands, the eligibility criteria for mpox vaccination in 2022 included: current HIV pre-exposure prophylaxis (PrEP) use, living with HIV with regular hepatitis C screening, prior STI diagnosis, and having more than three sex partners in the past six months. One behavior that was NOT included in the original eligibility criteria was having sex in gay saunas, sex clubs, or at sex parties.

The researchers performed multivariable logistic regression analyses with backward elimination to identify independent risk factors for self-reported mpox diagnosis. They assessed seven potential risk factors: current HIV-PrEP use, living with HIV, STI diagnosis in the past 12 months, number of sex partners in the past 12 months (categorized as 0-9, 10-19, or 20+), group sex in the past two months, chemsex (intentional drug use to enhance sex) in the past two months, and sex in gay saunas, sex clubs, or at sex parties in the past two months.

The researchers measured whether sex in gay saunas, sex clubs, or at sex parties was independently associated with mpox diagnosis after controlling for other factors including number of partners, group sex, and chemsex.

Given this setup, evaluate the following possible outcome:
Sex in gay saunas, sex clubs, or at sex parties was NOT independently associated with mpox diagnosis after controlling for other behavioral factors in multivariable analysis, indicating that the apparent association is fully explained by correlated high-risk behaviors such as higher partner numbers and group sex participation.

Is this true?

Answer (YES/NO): NO